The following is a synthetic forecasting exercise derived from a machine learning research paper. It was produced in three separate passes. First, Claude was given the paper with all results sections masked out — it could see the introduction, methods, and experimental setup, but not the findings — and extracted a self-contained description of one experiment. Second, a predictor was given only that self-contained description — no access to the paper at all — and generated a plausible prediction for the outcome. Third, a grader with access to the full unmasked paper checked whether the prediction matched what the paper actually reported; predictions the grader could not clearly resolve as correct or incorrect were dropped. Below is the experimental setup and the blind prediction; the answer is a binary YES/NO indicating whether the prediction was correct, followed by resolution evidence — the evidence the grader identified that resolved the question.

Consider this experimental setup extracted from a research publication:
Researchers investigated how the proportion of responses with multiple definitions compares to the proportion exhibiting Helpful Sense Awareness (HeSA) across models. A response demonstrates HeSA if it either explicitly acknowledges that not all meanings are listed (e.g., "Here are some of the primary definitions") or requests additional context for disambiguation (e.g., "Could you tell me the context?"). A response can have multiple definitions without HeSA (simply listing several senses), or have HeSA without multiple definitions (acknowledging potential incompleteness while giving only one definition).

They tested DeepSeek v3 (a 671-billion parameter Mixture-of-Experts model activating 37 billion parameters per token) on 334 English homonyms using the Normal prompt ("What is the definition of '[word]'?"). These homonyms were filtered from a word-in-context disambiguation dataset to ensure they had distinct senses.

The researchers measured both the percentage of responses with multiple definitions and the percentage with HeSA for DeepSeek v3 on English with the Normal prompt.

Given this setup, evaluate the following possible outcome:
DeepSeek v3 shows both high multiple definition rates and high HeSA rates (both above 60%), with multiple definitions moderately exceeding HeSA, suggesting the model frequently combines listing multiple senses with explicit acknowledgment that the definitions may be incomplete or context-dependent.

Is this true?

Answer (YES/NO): NO